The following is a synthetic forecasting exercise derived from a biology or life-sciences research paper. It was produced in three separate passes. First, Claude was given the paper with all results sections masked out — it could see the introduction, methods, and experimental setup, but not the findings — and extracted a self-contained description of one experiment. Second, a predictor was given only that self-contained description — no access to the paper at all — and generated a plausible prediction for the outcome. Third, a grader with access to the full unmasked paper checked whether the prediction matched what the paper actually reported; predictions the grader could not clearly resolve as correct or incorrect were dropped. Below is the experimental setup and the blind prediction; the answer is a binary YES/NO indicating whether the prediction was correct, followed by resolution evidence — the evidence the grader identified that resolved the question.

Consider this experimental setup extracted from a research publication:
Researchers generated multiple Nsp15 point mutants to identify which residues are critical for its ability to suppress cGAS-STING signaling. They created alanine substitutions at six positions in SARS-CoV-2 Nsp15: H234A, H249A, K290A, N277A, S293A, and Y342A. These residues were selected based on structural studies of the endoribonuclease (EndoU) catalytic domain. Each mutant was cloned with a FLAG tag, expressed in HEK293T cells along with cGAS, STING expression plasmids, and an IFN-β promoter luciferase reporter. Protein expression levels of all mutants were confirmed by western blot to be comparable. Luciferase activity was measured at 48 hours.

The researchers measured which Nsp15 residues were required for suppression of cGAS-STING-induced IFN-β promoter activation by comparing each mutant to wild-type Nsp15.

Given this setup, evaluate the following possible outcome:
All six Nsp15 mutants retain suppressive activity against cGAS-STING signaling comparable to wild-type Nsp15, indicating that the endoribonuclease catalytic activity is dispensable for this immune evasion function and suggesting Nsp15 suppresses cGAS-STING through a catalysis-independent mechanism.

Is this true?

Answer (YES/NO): NO